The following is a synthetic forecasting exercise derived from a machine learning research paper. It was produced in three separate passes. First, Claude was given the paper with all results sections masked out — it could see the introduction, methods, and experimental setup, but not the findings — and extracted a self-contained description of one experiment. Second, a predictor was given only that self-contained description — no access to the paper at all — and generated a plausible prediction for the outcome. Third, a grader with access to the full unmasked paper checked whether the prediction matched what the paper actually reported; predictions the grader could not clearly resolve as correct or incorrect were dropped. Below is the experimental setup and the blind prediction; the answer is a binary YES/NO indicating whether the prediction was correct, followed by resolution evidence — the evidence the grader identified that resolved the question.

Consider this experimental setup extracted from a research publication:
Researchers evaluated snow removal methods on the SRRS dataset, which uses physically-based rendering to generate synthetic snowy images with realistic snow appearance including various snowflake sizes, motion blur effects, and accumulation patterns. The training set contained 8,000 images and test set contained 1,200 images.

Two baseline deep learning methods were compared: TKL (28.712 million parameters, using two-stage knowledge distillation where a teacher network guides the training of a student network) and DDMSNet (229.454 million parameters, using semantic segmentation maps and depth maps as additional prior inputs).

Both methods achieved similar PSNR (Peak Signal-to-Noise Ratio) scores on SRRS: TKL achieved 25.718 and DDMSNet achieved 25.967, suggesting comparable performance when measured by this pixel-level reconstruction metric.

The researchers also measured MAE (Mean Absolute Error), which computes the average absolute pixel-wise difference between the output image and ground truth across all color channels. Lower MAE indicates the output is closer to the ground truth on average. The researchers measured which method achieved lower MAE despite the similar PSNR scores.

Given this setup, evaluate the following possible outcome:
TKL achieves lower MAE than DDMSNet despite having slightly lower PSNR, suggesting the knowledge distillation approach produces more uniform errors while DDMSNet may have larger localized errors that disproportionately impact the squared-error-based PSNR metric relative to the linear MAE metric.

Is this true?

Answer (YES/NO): YES